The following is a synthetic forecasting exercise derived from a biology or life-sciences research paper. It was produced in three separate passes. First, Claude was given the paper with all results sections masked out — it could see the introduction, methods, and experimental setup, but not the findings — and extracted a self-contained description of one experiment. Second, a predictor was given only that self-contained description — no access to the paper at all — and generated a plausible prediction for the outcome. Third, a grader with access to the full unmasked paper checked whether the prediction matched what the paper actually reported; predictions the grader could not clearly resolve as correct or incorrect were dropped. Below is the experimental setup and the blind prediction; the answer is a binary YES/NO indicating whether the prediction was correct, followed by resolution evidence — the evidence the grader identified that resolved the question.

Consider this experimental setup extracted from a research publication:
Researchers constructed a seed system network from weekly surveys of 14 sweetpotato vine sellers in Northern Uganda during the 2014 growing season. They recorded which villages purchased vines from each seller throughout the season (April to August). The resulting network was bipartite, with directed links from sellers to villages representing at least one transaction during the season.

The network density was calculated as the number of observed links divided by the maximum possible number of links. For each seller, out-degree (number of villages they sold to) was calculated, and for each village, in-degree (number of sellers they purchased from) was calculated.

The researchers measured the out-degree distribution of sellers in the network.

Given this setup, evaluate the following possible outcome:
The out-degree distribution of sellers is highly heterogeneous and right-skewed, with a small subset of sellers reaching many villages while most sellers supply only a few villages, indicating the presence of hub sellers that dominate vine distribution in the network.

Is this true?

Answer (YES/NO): YES